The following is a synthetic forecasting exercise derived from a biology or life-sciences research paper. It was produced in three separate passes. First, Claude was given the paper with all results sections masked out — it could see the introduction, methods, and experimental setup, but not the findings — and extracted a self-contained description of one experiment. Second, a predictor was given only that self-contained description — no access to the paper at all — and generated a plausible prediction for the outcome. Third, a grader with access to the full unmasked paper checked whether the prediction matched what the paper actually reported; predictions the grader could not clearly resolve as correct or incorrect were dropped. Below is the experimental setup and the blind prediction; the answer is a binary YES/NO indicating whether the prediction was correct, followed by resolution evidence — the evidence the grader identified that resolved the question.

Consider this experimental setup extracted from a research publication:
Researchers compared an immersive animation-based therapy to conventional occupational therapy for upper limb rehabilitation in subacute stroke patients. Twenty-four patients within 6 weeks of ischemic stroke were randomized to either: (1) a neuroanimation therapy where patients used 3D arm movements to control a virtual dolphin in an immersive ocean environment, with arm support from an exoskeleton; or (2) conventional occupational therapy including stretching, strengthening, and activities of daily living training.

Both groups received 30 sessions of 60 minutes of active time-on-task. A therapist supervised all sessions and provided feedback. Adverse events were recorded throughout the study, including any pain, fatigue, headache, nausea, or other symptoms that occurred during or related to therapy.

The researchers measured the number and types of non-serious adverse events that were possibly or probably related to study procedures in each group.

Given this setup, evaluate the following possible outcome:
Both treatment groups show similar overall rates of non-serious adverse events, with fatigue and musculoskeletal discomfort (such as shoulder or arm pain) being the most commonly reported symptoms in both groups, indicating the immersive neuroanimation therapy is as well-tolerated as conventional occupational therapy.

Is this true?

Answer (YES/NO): NO